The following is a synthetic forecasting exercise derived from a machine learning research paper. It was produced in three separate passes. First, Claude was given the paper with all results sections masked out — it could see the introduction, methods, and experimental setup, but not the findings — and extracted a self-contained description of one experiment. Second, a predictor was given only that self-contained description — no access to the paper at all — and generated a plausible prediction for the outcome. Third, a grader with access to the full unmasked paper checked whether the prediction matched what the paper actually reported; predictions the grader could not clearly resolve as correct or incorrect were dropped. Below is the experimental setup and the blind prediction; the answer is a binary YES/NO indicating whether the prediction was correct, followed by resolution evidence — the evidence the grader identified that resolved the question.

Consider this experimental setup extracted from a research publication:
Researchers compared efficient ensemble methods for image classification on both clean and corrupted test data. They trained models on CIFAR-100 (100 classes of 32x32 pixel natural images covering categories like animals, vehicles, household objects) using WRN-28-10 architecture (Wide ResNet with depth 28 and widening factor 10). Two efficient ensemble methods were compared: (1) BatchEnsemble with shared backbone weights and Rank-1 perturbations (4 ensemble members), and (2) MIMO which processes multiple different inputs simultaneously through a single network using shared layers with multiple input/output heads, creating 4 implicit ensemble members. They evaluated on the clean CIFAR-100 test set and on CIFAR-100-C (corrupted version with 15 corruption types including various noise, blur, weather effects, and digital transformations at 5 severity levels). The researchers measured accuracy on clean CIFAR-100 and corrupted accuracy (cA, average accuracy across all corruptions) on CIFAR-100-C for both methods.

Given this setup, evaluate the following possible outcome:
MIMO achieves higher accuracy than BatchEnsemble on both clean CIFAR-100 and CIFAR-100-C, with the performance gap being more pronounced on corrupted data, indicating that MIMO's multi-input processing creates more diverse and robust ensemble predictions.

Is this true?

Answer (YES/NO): NO